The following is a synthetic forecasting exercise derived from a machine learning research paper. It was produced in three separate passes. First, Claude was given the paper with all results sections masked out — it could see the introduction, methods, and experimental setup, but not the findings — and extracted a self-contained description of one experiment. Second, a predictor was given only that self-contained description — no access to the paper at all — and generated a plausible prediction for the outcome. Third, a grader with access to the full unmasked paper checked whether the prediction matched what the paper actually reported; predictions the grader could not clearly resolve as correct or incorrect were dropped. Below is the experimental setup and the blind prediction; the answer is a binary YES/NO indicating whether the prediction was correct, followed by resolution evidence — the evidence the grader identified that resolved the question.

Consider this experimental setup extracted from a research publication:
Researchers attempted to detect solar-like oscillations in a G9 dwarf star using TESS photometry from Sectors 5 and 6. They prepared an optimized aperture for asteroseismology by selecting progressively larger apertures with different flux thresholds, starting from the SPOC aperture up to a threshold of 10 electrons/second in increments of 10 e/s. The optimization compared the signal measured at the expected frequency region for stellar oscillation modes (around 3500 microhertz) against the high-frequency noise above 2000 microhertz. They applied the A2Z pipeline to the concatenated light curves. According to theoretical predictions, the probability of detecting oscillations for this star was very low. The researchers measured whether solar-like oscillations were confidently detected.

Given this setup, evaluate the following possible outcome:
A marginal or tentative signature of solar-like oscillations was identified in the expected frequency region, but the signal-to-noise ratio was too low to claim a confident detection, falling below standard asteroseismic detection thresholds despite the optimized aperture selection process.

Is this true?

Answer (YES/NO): NO